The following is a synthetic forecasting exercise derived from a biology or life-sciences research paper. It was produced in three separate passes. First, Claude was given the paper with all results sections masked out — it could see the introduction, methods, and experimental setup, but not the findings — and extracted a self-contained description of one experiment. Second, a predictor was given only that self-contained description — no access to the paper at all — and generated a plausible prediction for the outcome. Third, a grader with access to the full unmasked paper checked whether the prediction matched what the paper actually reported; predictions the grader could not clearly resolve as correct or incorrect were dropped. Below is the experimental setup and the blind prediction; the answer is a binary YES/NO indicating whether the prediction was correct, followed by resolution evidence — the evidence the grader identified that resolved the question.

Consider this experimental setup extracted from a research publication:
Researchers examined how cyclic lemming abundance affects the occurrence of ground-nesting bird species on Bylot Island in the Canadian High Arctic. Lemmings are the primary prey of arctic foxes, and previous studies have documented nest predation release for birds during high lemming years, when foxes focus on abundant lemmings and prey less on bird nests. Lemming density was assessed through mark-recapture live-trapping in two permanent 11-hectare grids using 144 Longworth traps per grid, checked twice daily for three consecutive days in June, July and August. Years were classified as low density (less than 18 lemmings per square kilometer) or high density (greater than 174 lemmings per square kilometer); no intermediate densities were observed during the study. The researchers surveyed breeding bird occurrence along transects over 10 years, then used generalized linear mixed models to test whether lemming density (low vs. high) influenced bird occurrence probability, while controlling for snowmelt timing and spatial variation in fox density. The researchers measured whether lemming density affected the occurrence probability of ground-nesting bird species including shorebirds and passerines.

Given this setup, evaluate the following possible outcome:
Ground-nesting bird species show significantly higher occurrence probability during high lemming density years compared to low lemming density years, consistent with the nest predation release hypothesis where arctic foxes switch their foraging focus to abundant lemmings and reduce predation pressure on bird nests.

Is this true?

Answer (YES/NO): NO